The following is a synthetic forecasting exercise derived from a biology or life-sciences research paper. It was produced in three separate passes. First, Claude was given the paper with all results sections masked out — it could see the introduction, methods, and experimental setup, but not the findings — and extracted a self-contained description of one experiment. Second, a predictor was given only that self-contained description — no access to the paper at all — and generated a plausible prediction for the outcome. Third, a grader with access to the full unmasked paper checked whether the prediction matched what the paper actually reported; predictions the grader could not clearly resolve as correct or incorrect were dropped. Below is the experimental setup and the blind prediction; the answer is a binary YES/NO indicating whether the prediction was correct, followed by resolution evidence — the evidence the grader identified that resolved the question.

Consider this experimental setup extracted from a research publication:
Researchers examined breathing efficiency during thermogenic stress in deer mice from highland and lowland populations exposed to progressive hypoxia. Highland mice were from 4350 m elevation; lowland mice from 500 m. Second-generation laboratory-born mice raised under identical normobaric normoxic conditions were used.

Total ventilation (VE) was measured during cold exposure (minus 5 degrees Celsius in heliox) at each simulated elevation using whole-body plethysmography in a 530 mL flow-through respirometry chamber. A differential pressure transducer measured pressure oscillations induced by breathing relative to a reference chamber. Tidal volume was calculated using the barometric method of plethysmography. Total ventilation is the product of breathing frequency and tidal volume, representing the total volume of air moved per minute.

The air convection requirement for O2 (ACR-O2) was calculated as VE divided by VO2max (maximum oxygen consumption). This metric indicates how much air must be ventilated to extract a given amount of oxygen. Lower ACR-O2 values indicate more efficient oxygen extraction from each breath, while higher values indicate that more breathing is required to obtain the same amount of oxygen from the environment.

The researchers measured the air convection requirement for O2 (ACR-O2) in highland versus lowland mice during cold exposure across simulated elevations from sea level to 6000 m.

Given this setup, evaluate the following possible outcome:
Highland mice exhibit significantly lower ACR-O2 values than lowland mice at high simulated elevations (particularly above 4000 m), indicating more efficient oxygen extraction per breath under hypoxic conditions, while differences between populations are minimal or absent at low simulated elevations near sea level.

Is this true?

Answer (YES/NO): NO